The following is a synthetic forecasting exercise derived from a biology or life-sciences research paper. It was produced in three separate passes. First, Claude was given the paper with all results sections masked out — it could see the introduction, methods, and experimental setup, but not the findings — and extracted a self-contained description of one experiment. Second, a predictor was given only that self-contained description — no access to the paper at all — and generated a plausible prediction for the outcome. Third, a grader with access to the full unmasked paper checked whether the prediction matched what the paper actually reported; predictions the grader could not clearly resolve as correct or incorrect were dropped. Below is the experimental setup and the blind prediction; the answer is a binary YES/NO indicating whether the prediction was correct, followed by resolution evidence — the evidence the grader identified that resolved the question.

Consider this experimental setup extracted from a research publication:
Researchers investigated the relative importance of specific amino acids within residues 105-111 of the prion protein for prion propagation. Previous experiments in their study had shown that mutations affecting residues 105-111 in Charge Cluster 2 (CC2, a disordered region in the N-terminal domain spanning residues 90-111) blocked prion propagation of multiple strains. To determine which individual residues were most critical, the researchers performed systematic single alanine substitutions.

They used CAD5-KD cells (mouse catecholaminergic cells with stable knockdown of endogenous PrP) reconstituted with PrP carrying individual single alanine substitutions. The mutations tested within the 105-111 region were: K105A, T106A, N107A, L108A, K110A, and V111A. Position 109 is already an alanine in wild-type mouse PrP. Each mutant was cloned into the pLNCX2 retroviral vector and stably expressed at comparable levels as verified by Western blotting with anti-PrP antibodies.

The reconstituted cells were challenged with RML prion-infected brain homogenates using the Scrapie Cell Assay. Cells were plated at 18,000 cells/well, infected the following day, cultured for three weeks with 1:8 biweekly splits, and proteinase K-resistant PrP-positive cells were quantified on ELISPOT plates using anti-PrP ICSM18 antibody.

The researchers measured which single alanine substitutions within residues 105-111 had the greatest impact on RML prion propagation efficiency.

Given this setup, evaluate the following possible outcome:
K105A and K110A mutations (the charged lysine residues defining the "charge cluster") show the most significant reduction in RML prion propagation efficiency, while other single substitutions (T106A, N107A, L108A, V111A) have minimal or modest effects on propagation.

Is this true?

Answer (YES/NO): NO